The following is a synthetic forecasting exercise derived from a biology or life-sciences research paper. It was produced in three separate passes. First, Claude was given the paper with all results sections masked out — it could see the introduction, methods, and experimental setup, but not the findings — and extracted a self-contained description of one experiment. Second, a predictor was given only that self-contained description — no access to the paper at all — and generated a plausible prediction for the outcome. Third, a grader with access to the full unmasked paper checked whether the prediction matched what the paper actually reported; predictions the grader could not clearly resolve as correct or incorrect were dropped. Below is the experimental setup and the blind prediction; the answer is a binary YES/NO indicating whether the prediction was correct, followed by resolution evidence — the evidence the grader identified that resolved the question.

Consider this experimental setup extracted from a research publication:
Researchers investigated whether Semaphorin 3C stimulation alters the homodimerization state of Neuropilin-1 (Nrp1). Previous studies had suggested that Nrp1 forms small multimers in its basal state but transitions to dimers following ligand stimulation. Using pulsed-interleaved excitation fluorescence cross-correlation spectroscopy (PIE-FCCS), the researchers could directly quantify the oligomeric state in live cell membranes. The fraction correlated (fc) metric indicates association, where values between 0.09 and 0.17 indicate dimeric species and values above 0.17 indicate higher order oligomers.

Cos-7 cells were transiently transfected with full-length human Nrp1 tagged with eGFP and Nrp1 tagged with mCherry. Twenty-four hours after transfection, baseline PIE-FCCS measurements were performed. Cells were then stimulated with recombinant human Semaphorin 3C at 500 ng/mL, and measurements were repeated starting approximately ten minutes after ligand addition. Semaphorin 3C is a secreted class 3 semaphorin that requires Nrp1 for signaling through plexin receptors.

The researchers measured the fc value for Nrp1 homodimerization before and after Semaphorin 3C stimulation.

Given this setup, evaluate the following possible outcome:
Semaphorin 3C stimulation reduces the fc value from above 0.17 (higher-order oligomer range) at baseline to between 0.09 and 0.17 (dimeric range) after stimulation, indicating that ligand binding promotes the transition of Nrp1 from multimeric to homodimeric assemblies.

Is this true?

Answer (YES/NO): NO